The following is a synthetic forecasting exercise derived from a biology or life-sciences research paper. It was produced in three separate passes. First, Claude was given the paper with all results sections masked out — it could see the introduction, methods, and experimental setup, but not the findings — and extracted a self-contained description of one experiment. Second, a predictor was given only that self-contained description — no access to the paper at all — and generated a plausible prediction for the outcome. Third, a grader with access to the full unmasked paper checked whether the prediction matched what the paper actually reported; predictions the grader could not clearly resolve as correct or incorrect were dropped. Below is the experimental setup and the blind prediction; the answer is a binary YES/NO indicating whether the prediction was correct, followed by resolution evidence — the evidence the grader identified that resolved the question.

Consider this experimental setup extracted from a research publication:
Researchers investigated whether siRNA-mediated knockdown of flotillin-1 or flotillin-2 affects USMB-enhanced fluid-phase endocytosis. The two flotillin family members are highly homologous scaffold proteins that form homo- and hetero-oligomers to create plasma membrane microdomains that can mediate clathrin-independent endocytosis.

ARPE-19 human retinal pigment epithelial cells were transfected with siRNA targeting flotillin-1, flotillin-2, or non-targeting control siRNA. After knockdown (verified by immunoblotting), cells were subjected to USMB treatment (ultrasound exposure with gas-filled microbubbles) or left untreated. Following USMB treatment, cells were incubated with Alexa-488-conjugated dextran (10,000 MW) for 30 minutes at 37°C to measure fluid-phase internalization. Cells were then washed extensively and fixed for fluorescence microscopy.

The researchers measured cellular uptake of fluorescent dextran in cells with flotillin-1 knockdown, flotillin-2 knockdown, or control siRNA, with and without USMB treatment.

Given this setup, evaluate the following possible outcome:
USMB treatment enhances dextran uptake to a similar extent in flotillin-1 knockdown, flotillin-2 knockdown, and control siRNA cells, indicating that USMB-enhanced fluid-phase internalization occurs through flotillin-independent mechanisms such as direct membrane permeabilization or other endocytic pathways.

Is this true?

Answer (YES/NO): NO